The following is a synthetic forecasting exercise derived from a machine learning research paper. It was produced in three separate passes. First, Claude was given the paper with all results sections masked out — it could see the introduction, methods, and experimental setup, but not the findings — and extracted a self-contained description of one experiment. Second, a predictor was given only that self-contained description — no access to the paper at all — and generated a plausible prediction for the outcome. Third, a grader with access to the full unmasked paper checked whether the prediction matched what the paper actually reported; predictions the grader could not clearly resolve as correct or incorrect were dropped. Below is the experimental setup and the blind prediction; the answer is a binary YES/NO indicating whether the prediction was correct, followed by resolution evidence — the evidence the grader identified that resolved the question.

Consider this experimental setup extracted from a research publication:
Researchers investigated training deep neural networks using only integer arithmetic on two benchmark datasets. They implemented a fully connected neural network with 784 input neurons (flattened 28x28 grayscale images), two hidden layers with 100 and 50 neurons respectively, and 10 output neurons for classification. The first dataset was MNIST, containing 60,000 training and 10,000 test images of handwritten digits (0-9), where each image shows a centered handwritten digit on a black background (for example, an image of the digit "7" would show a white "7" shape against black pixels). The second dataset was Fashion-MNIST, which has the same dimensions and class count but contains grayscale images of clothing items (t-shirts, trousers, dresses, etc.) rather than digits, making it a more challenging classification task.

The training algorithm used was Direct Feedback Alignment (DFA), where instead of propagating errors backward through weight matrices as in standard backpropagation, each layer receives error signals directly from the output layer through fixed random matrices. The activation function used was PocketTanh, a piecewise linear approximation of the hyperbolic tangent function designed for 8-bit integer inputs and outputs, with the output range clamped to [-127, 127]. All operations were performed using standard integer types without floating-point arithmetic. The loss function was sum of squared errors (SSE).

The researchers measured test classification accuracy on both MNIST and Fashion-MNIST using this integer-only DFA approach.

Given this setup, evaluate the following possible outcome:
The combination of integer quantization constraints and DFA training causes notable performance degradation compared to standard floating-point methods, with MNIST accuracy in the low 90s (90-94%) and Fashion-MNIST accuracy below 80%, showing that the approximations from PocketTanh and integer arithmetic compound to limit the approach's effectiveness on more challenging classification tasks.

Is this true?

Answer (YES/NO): NO